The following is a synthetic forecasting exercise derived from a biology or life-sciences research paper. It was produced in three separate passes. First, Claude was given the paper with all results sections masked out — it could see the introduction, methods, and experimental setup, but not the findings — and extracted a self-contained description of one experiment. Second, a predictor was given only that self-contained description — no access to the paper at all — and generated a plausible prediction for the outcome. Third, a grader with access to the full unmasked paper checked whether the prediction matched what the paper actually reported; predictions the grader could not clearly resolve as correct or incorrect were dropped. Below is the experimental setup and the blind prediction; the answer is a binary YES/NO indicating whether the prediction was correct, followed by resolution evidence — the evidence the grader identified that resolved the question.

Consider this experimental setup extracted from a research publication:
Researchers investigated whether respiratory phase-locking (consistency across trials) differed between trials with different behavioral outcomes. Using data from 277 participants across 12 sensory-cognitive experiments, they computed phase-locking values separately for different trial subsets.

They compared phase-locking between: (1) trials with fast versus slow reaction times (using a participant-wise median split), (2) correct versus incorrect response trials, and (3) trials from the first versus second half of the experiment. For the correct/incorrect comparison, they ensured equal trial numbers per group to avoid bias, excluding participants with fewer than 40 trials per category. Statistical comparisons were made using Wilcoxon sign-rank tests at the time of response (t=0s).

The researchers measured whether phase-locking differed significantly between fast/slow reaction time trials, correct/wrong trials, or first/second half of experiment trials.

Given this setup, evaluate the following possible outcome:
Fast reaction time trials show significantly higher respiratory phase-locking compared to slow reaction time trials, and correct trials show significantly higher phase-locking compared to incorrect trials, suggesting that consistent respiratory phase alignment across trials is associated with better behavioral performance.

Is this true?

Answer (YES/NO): NO